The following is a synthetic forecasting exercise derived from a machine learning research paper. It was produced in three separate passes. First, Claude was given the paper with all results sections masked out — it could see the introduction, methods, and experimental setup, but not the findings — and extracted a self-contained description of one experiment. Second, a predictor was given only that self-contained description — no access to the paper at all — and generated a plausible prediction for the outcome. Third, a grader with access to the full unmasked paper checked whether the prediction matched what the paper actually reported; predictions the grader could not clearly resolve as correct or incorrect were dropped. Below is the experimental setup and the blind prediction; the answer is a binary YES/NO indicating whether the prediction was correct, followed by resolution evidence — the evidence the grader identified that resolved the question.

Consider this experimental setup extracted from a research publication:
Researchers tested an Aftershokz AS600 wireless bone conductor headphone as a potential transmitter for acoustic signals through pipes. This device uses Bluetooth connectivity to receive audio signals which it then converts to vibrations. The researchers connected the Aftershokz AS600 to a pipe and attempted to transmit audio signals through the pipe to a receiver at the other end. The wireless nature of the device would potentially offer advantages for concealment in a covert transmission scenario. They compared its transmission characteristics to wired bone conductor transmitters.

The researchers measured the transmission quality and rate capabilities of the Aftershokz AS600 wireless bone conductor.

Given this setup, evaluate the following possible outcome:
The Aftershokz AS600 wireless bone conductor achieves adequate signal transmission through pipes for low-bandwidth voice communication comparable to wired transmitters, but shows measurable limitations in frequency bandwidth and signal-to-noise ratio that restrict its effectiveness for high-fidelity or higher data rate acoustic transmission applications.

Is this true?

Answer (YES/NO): NO